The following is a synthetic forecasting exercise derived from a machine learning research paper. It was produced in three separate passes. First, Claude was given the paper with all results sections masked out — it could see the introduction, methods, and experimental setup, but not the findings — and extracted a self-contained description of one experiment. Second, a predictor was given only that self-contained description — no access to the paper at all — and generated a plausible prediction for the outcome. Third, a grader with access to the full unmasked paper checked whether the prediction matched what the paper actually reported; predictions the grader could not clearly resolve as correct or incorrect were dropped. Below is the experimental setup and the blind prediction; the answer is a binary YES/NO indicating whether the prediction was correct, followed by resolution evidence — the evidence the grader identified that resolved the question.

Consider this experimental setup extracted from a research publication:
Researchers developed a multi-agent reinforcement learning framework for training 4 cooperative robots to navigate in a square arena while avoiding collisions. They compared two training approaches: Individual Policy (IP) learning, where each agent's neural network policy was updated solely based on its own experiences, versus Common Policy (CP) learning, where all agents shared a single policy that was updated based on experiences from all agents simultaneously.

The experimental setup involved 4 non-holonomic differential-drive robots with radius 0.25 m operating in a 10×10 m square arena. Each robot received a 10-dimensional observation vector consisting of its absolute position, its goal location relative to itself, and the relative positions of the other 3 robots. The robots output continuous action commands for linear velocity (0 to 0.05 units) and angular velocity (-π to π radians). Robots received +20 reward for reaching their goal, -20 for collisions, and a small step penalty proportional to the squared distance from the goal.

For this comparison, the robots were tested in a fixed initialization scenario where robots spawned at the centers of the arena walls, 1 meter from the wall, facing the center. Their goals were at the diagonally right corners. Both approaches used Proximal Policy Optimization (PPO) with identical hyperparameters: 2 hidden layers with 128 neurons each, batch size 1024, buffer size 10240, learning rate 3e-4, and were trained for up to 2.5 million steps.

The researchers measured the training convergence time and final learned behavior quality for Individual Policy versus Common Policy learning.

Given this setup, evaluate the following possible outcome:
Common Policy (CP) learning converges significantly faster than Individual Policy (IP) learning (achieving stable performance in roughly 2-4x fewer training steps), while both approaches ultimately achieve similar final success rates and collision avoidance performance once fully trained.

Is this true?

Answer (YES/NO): NO